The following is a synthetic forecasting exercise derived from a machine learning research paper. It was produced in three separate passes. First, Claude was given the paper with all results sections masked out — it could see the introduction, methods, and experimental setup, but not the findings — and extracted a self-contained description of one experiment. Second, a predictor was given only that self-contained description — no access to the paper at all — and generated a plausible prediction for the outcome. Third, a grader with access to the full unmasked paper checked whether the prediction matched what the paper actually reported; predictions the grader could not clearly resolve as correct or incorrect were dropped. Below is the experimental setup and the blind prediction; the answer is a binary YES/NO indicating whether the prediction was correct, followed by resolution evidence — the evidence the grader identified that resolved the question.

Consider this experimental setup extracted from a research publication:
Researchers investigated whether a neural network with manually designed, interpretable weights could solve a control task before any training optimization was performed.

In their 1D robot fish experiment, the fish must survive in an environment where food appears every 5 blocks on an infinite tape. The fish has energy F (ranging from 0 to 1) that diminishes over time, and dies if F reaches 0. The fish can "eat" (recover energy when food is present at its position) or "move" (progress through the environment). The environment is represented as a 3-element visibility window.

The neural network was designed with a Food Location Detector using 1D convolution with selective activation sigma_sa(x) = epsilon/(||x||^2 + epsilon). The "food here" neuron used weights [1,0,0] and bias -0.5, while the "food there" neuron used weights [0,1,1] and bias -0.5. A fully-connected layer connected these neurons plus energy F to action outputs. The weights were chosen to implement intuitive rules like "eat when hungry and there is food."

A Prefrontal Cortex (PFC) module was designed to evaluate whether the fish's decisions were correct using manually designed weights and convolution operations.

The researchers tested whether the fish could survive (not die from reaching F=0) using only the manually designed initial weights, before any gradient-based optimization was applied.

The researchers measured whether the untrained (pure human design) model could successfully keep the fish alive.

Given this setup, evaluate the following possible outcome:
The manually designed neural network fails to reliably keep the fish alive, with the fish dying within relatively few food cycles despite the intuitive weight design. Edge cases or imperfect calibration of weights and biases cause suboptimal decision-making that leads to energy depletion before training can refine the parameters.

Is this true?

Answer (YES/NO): NO